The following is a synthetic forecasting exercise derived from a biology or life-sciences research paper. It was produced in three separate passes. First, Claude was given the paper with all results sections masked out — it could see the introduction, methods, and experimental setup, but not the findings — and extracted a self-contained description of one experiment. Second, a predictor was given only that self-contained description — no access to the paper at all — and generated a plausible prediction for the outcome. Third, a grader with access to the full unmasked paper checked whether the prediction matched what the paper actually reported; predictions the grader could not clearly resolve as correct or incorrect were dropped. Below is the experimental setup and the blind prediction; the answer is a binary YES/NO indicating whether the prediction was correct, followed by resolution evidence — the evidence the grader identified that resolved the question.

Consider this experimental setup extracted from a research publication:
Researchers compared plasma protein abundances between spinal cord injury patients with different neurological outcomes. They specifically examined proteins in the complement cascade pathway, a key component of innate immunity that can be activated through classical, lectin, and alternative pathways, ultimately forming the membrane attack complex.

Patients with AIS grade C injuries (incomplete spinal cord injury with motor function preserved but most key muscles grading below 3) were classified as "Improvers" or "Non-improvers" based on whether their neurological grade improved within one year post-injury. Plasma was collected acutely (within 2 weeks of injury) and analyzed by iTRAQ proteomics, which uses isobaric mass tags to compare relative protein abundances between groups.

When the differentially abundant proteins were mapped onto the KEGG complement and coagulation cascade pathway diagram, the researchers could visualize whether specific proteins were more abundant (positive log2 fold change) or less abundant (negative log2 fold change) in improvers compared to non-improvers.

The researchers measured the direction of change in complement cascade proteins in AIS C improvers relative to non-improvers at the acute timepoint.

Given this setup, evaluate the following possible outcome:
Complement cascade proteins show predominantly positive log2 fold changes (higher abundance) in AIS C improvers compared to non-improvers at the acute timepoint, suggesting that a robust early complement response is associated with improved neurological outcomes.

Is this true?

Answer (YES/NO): NO